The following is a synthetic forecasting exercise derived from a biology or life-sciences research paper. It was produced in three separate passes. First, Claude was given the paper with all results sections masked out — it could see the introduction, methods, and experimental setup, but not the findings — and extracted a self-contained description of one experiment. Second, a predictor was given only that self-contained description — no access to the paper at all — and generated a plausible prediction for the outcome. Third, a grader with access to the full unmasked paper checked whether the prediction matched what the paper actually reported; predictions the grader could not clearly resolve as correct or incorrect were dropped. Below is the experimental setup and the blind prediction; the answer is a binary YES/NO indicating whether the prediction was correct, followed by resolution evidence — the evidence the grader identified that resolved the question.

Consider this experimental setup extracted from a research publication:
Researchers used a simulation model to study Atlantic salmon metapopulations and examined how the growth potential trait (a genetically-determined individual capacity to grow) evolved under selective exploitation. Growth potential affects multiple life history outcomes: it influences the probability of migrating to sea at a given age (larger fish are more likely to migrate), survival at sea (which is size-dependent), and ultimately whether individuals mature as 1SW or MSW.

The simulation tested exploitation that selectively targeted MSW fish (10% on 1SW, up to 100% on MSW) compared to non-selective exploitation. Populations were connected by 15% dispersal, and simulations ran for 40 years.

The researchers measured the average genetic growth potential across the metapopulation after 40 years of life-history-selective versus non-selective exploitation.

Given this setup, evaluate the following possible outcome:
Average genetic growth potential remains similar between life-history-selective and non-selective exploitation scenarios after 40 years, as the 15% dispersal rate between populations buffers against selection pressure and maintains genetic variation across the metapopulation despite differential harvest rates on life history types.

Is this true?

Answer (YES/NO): NO